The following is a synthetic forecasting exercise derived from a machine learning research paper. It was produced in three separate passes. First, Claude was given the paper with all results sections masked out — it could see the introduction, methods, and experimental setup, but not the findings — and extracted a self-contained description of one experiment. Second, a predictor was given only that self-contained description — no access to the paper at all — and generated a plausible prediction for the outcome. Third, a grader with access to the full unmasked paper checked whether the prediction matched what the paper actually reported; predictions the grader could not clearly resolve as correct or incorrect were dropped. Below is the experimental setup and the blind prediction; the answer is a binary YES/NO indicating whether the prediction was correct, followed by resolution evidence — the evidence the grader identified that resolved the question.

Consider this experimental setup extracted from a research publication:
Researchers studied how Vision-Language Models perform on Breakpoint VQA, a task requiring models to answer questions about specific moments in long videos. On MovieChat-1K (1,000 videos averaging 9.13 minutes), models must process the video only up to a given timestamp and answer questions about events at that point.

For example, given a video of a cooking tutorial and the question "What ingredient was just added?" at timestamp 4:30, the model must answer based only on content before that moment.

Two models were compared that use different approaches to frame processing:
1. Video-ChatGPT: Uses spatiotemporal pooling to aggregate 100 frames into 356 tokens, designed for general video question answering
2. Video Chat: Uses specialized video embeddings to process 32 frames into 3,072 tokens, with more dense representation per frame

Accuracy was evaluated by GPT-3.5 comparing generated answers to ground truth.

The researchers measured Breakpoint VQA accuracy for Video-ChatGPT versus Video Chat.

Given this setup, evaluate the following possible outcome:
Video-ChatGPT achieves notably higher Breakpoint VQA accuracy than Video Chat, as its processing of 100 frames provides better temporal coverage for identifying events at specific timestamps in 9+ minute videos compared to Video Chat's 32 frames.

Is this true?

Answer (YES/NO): NO